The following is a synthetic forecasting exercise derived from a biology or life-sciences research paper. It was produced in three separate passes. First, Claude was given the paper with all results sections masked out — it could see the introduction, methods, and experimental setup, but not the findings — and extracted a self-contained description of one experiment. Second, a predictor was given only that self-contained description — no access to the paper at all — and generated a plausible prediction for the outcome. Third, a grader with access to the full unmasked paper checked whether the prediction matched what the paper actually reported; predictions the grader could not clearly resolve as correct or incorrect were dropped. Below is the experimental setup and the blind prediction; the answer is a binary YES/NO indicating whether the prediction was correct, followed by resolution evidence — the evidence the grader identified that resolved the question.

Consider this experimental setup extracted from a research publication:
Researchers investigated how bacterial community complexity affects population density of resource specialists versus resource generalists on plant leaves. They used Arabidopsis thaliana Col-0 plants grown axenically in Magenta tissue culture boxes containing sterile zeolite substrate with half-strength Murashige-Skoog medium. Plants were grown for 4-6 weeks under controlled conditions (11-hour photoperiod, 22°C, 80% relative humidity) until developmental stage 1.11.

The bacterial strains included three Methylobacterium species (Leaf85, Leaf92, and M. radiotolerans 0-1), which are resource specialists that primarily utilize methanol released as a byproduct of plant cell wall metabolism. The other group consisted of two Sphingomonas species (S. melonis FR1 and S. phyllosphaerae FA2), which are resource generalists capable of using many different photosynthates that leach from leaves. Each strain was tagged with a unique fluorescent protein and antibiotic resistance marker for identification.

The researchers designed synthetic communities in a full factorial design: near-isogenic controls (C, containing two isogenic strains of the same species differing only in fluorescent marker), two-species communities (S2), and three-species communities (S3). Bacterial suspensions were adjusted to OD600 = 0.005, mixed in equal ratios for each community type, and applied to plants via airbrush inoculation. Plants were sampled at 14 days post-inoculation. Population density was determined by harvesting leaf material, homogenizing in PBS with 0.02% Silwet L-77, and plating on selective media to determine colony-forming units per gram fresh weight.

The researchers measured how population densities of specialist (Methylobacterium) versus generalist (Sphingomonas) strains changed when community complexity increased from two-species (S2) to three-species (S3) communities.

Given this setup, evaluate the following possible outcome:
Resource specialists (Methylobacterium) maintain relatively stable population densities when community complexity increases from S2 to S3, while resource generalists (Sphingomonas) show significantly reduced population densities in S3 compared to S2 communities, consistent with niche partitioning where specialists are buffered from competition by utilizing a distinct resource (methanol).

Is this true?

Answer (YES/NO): NO